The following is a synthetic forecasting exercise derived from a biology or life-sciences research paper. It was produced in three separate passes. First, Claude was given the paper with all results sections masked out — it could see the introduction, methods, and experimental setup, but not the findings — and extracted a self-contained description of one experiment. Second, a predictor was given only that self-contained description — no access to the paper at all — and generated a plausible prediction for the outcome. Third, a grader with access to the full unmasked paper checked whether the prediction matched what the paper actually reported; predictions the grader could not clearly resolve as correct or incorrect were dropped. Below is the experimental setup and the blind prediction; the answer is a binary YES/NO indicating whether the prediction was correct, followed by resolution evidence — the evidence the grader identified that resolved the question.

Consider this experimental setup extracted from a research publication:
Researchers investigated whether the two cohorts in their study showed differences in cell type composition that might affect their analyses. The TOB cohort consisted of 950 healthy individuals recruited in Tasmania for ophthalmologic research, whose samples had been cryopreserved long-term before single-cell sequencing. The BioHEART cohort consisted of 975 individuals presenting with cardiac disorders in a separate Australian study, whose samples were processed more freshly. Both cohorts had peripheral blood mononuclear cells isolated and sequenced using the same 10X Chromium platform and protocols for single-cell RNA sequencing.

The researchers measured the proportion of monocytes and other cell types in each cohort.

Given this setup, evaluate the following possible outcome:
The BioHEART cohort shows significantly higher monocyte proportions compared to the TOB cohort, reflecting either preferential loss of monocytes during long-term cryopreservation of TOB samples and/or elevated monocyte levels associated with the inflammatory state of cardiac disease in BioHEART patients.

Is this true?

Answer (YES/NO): YES